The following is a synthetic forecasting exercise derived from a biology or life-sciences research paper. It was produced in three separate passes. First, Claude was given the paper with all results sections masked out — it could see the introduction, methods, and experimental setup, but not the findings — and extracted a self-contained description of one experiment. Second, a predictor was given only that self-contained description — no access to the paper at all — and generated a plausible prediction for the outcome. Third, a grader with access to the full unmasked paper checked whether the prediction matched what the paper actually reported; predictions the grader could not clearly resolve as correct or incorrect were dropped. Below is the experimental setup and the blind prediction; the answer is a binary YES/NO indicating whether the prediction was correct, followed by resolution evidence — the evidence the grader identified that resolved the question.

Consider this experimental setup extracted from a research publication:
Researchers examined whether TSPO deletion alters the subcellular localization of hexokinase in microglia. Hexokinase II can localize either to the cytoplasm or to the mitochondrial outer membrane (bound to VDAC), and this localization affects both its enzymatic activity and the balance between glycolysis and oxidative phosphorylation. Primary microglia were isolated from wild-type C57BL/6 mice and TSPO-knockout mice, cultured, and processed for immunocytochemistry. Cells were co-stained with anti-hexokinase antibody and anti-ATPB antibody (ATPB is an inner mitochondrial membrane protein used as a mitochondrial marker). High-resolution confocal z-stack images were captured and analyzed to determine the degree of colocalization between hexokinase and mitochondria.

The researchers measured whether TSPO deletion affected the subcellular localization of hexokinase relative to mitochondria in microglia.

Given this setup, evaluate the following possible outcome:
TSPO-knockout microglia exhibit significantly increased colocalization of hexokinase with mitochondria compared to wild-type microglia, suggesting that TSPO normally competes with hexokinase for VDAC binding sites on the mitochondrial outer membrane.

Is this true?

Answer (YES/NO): YES